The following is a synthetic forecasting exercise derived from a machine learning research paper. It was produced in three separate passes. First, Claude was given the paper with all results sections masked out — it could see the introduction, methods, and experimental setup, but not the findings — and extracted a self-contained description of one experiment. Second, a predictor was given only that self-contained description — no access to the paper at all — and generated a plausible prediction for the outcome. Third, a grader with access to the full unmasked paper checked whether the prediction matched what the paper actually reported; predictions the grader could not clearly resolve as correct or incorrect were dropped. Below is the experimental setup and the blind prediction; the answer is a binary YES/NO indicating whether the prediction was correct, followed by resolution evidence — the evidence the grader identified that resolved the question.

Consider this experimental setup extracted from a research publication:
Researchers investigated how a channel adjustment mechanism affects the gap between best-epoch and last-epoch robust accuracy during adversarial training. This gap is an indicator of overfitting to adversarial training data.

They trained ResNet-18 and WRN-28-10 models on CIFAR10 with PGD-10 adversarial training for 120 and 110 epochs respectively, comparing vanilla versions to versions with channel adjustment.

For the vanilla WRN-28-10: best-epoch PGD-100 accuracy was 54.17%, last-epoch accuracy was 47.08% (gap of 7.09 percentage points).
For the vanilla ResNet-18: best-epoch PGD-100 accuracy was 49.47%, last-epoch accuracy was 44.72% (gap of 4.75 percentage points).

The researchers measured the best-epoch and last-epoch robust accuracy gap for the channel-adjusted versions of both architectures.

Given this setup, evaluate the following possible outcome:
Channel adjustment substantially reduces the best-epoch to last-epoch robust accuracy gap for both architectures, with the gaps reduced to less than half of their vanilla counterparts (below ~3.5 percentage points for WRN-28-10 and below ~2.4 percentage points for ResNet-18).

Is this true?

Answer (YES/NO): YES